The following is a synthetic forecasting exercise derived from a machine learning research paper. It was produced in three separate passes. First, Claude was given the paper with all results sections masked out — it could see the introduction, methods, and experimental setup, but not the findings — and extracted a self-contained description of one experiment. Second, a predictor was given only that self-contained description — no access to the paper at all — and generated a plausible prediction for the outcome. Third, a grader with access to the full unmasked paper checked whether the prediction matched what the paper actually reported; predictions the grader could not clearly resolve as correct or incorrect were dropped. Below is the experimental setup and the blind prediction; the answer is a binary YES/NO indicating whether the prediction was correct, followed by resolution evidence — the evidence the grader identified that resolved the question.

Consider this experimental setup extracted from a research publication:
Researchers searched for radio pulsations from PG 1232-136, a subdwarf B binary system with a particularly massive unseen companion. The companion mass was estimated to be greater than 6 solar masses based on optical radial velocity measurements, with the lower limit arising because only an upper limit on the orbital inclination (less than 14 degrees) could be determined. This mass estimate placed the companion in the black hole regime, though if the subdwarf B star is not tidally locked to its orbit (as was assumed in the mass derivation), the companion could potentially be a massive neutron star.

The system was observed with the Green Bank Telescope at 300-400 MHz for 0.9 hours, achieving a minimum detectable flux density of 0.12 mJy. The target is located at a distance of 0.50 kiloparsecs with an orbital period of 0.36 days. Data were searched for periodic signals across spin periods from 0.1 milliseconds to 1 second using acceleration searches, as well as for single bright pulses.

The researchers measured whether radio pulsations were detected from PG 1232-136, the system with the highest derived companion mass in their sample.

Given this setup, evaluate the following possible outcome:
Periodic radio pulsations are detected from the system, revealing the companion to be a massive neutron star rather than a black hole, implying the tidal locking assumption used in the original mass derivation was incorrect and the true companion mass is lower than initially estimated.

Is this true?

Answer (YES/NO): NO